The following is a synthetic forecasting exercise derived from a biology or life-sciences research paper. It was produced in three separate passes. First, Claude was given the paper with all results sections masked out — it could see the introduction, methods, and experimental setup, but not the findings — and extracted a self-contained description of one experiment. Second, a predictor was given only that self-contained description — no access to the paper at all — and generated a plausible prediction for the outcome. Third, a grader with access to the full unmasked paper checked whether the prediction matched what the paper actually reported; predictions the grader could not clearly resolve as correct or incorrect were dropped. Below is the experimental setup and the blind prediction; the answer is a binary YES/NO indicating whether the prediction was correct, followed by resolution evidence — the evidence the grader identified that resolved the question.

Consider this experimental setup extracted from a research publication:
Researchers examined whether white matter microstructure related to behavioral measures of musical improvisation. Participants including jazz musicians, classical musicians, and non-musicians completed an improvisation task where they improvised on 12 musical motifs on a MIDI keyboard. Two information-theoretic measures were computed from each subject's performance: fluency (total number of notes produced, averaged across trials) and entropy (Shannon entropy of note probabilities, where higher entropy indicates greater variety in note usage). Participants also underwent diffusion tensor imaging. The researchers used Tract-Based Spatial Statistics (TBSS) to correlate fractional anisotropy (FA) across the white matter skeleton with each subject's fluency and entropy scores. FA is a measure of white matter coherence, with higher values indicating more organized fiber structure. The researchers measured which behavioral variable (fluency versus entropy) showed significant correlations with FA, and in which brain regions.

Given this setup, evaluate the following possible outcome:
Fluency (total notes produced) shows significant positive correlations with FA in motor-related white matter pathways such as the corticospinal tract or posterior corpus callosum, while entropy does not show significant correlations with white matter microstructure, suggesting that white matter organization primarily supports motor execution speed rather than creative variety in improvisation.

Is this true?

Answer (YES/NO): NO